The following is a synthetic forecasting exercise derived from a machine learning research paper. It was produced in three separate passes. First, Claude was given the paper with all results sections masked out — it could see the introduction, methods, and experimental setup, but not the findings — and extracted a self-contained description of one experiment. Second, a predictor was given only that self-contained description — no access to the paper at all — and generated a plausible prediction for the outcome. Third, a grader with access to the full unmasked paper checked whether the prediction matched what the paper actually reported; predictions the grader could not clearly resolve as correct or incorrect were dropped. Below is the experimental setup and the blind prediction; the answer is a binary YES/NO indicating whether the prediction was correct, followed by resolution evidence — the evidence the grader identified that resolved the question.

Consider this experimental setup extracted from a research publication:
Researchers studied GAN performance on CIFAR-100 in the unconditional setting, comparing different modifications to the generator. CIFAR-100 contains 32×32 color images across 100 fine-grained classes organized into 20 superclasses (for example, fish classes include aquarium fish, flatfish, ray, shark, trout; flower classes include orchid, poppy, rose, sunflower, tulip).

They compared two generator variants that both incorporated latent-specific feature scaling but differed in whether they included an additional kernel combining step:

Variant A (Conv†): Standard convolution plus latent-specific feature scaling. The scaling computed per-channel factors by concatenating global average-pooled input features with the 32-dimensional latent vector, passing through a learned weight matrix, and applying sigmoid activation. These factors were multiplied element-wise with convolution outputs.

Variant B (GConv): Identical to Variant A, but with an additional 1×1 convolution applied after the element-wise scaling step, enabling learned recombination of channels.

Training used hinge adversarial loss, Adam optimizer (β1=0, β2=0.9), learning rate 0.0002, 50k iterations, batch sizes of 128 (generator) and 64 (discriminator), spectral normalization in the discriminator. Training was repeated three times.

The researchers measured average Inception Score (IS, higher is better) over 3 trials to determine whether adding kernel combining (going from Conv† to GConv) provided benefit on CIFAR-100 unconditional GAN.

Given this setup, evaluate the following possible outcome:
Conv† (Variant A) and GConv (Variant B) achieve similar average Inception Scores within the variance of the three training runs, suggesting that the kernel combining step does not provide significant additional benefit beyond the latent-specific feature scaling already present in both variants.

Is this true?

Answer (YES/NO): NO